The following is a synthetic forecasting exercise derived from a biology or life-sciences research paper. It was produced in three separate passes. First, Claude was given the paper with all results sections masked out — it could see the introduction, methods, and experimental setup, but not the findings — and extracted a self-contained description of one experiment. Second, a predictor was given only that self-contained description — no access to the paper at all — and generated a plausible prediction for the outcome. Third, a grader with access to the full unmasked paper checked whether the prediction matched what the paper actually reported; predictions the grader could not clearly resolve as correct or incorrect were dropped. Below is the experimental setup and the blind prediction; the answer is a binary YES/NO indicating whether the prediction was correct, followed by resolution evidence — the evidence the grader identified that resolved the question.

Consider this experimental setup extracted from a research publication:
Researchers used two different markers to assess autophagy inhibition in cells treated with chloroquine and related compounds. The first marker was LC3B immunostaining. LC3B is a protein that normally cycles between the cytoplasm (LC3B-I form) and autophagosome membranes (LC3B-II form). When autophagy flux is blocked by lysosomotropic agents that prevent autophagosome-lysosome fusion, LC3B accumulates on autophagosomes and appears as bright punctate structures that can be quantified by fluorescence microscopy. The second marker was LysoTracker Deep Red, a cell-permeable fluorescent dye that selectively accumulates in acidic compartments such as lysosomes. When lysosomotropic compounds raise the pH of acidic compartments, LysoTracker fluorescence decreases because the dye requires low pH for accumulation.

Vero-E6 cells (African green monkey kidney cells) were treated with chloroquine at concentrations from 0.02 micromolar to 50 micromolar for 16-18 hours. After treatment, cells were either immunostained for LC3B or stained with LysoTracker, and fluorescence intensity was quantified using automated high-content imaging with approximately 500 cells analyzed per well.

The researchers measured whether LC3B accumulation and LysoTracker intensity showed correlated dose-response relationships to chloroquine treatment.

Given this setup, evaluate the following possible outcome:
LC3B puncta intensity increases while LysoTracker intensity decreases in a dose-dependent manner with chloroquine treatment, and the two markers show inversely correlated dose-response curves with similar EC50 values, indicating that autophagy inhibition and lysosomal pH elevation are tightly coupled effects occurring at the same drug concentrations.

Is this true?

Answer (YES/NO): NO